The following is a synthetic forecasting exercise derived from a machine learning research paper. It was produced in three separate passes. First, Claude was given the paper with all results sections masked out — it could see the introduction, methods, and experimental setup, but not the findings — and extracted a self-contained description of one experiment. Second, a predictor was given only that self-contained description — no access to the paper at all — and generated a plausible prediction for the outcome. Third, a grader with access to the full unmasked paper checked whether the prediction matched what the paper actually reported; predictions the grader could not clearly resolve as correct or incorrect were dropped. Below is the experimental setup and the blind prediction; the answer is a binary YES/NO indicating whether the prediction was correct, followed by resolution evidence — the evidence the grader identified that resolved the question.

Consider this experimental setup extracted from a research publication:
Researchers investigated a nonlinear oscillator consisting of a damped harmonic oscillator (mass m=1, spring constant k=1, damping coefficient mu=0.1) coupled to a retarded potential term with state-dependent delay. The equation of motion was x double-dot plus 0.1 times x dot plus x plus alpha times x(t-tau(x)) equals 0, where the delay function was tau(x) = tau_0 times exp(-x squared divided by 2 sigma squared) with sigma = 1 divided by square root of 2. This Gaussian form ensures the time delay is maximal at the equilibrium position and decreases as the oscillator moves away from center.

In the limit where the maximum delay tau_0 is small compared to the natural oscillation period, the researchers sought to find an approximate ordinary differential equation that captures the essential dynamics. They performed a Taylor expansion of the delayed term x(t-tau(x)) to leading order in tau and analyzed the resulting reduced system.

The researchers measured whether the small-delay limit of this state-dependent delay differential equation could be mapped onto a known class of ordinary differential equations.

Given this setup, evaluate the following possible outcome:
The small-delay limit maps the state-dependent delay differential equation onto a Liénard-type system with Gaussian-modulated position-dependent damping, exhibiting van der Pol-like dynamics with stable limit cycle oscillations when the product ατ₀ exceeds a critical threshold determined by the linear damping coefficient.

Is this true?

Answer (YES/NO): YES